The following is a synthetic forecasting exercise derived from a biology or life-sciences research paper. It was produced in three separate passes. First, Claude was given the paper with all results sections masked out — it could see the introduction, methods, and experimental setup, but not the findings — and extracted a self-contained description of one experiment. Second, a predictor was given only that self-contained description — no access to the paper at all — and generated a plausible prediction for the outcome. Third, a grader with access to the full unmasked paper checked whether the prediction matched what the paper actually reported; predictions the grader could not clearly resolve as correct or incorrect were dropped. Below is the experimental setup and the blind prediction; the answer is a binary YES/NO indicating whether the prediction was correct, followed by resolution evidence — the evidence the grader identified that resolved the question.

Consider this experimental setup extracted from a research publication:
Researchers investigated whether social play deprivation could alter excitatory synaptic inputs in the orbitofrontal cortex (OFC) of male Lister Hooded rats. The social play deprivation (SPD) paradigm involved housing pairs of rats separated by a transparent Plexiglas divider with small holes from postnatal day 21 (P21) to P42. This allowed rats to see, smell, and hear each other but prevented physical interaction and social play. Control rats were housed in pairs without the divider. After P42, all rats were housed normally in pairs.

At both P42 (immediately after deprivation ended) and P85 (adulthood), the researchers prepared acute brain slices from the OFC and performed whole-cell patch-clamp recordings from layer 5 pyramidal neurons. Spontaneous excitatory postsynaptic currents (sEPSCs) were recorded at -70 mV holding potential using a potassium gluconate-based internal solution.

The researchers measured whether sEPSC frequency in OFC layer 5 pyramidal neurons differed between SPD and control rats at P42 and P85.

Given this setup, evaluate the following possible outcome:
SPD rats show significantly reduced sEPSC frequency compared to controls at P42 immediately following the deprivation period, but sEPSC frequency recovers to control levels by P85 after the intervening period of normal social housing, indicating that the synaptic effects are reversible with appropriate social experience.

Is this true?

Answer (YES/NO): NO